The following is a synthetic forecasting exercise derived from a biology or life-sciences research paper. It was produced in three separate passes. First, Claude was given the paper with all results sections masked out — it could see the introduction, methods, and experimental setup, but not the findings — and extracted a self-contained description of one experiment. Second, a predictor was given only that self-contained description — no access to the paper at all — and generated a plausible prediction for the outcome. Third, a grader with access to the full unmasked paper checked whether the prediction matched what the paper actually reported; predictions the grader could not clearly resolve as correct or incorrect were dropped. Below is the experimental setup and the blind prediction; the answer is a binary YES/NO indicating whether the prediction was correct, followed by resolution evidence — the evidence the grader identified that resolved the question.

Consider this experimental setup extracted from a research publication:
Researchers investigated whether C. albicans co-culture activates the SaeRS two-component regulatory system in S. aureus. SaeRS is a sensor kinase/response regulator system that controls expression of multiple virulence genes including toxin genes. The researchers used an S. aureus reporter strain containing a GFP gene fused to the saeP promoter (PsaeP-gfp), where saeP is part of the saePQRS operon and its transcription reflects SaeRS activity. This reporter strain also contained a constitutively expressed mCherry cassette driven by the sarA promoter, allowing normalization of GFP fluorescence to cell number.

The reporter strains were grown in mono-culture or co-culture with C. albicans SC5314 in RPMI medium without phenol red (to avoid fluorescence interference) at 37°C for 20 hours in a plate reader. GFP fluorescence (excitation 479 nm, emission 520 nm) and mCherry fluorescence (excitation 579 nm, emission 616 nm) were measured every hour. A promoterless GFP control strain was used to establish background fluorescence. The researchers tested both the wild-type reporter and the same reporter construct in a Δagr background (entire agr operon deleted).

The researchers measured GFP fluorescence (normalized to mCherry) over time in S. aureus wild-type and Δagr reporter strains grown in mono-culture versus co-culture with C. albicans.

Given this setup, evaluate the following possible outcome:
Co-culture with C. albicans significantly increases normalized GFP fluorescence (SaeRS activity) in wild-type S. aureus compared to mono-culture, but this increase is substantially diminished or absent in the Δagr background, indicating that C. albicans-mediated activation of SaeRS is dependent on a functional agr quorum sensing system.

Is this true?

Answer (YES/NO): NO